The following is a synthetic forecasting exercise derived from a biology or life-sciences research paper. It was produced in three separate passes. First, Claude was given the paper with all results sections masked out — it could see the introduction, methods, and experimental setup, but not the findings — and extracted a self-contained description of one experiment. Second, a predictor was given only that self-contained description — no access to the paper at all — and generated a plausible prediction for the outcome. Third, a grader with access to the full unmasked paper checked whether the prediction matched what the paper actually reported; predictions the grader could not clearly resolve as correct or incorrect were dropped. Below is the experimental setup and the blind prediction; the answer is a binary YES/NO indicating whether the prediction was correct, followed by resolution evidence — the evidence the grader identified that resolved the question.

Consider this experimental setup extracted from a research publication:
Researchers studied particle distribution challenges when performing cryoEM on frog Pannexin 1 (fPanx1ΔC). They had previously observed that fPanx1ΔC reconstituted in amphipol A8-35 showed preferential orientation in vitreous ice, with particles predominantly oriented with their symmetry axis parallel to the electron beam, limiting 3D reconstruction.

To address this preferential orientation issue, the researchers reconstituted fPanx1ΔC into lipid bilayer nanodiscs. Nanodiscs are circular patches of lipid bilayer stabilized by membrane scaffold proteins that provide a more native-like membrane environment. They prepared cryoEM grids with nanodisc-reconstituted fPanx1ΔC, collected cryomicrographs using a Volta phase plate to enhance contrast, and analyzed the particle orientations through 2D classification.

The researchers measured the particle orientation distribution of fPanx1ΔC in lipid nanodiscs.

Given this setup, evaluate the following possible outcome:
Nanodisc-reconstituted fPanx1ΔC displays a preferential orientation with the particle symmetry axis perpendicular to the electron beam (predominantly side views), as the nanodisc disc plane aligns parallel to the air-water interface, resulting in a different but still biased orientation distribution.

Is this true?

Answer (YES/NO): NO